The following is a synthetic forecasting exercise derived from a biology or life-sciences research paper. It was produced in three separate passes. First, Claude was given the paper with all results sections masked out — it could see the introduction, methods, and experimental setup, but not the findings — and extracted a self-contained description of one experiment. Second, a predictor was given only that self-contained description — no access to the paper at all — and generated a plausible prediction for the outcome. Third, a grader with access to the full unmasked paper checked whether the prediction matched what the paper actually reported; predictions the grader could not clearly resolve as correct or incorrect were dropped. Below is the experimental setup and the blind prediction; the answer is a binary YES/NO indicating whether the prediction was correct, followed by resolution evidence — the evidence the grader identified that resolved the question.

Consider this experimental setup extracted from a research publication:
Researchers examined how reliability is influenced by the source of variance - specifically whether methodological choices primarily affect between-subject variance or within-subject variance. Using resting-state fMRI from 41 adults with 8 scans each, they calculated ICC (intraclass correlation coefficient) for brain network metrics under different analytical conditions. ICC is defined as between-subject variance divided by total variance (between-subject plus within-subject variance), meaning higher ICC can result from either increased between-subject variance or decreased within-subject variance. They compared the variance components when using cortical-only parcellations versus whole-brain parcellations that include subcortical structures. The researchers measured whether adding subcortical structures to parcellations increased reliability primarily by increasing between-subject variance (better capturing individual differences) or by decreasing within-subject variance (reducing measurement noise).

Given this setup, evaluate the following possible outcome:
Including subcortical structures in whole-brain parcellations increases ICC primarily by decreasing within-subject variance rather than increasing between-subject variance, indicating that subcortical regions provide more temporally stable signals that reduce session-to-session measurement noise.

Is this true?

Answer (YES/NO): NO